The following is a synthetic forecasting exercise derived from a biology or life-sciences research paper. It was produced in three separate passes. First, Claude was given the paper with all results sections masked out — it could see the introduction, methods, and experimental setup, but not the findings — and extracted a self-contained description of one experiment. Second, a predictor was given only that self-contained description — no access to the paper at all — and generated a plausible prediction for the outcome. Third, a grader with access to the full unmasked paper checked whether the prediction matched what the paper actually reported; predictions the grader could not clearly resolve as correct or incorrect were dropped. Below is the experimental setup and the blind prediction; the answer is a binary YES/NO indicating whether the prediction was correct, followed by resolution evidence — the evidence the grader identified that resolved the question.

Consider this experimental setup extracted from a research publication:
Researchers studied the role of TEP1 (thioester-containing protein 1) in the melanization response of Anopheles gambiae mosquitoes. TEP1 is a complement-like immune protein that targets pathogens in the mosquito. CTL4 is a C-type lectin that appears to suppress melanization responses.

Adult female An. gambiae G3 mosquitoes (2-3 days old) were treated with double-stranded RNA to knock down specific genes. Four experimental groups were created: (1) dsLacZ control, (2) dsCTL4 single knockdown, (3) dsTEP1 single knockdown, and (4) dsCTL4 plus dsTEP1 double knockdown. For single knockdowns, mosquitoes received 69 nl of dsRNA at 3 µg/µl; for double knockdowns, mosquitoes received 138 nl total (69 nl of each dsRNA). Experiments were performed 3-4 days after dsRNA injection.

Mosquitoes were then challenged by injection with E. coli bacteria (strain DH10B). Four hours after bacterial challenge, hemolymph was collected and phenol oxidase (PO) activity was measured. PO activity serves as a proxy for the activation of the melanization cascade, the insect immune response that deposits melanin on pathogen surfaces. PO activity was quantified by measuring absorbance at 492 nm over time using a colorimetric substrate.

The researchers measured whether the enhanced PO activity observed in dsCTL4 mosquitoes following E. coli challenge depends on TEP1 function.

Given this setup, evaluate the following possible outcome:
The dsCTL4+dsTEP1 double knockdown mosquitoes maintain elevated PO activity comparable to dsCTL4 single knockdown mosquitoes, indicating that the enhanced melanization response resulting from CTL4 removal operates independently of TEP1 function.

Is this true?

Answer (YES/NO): NO